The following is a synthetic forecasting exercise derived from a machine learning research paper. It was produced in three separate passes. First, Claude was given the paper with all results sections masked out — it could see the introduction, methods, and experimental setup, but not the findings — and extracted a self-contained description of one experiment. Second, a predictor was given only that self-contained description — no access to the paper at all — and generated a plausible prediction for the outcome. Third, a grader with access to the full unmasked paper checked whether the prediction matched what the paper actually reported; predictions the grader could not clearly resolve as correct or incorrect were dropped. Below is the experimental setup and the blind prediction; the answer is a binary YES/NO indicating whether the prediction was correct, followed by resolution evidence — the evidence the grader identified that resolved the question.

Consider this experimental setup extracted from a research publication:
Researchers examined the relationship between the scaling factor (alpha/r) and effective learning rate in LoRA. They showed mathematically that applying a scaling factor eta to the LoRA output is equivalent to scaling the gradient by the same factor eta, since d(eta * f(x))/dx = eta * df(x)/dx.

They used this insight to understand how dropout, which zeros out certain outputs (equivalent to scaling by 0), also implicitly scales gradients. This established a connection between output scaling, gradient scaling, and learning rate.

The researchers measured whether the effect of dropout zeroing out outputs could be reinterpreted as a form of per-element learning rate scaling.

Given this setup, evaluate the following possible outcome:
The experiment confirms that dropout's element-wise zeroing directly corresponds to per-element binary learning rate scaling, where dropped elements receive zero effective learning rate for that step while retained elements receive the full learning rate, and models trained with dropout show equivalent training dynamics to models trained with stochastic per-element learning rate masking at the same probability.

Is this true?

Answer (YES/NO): NO